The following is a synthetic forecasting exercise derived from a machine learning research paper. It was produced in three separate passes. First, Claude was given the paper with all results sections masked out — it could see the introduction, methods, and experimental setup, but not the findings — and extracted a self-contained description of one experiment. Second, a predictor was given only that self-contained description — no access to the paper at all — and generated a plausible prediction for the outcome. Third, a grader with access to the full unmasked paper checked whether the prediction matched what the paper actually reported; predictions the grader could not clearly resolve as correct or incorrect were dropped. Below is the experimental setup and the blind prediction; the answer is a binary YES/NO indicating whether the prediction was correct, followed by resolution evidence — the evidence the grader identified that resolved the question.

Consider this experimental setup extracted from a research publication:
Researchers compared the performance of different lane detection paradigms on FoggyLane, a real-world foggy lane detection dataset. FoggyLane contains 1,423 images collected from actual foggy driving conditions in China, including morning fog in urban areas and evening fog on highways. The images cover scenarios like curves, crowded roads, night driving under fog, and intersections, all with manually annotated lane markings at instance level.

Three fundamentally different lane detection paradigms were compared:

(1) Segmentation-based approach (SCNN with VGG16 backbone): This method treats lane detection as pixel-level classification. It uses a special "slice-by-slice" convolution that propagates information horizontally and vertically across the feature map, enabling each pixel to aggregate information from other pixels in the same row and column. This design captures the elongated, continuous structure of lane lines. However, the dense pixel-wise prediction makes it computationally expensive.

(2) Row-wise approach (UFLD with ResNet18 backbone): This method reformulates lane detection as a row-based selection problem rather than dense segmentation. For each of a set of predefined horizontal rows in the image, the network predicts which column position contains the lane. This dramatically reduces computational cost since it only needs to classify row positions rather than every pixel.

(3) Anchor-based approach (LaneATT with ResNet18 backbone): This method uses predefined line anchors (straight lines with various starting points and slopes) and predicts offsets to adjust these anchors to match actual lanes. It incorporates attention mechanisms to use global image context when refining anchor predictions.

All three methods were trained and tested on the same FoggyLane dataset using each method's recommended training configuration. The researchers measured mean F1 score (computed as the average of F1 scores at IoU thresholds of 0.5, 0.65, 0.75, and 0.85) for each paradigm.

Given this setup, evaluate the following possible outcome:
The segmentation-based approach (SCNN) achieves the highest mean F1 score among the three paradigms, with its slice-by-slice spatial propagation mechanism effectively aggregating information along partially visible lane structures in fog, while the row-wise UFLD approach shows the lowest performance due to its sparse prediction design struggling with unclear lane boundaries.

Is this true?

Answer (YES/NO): YES